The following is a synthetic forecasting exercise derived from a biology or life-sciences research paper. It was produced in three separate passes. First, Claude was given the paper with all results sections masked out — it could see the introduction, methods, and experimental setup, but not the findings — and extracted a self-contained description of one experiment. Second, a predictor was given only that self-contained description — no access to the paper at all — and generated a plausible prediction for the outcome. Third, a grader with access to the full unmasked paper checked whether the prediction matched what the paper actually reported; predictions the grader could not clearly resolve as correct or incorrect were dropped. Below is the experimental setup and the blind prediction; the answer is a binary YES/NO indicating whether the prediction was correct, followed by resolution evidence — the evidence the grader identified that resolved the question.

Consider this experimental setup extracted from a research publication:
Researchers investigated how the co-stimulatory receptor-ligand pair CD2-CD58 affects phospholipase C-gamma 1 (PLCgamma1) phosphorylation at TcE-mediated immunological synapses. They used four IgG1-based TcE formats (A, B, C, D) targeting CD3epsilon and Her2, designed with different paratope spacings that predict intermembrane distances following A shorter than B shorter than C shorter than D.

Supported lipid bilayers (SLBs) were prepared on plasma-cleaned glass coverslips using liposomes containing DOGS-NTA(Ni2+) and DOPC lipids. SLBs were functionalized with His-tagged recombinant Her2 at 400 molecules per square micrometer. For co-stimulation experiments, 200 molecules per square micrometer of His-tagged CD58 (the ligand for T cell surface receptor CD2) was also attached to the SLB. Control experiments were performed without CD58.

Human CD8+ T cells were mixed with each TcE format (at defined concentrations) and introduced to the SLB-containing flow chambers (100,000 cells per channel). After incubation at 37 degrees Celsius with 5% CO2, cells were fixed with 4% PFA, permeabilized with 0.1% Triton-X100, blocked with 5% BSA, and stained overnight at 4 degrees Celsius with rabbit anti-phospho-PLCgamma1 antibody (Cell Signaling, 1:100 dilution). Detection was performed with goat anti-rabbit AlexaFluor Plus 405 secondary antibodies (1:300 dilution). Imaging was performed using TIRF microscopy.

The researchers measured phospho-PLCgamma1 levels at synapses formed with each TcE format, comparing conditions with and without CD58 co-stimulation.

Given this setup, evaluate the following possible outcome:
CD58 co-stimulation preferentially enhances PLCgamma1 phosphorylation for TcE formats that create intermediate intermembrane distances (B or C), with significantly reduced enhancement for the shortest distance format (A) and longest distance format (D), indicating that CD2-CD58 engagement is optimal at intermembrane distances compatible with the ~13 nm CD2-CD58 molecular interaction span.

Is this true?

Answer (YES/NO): NO